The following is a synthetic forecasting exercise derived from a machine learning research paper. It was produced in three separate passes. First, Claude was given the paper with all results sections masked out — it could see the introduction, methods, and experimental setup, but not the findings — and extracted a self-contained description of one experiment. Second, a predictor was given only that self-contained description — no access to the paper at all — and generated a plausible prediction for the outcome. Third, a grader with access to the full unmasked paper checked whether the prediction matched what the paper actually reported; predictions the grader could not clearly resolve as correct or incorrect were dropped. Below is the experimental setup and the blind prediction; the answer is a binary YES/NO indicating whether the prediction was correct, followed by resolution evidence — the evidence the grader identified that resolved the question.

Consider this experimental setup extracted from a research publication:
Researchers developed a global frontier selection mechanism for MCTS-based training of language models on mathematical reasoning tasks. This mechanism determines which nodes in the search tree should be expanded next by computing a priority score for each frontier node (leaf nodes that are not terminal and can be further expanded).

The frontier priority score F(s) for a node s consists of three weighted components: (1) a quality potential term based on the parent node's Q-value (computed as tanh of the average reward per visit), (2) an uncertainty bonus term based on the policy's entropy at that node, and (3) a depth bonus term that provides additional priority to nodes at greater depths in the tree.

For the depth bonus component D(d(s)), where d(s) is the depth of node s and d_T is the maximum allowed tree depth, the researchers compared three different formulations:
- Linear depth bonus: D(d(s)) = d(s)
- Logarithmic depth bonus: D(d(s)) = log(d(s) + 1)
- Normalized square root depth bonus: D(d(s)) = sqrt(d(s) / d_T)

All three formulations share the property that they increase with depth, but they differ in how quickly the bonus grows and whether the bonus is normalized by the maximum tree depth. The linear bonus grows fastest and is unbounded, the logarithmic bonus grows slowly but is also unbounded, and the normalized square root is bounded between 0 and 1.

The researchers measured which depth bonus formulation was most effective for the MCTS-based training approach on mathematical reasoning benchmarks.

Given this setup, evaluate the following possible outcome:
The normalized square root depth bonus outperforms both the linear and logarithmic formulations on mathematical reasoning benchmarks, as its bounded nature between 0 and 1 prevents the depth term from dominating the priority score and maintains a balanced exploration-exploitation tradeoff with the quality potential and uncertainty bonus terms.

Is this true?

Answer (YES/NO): YES